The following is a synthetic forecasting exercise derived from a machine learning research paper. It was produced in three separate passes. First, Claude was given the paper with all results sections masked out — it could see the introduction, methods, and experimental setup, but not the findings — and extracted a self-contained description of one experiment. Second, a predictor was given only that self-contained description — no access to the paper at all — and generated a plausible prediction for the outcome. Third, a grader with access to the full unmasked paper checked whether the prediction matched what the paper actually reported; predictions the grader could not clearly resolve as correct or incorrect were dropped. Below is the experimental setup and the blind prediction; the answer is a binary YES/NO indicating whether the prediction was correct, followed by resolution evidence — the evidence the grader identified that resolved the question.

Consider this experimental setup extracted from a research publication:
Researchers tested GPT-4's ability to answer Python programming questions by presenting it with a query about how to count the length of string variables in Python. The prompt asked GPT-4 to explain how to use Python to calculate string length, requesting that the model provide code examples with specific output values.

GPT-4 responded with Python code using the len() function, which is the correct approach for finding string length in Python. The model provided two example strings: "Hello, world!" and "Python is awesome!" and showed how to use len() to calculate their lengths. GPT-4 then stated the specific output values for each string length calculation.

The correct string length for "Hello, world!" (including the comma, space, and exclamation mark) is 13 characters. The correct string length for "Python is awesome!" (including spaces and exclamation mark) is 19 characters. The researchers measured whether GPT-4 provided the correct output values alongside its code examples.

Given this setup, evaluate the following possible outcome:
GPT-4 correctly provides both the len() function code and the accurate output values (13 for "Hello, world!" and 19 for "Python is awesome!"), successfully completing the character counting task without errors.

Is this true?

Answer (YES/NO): NO